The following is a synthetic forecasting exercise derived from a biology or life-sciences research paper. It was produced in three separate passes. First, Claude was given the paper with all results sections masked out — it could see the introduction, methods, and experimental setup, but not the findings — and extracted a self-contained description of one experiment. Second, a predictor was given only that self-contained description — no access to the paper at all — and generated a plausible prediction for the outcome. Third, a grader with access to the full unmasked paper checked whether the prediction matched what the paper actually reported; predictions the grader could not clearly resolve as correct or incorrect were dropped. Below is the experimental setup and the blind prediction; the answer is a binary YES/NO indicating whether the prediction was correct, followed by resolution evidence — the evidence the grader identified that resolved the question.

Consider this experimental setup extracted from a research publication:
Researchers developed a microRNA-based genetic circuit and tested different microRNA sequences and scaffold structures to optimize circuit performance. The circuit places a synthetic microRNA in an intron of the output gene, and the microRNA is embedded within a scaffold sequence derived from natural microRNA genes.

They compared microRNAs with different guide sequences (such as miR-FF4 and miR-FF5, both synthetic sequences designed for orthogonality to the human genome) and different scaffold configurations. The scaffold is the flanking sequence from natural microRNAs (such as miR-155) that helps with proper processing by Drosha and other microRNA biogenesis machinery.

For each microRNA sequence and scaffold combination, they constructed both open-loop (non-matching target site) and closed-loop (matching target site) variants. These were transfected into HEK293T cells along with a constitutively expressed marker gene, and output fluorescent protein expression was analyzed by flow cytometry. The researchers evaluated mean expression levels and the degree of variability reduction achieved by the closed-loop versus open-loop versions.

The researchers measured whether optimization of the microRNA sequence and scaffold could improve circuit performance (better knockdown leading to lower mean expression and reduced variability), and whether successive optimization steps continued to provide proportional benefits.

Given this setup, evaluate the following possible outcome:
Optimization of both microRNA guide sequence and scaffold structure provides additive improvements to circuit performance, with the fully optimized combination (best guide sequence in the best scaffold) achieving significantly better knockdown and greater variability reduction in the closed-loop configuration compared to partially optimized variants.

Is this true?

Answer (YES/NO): NO